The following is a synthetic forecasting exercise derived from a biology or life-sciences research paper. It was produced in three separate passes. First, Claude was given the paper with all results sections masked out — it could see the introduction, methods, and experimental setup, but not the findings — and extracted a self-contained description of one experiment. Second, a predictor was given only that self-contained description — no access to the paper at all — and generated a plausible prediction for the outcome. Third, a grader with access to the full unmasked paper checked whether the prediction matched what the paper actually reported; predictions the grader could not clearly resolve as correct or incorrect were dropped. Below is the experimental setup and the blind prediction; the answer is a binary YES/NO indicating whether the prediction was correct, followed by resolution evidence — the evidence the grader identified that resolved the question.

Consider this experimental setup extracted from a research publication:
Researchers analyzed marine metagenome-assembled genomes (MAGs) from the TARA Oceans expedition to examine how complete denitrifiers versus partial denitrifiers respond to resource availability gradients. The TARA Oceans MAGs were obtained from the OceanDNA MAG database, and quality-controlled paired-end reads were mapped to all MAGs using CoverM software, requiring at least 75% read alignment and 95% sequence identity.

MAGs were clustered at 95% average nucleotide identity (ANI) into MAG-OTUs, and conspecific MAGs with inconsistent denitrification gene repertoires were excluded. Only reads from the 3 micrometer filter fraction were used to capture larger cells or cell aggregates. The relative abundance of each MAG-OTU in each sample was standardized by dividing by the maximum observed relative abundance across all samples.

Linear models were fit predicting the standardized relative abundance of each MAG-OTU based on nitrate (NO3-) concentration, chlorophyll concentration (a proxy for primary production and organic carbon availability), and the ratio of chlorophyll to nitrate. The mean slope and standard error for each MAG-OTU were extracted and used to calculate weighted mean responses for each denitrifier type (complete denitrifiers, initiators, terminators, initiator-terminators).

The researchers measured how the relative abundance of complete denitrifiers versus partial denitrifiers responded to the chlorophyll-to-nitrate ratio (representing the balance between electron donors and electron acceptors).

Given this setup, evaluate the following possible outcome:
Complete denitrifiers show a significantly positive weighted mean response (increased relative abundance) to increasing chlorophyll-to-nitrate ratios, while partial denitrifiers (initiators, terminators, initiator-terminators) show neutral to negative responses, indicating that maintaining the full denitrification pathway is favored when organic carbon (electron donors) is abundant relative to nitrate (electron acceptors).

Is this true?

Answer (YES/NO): NO